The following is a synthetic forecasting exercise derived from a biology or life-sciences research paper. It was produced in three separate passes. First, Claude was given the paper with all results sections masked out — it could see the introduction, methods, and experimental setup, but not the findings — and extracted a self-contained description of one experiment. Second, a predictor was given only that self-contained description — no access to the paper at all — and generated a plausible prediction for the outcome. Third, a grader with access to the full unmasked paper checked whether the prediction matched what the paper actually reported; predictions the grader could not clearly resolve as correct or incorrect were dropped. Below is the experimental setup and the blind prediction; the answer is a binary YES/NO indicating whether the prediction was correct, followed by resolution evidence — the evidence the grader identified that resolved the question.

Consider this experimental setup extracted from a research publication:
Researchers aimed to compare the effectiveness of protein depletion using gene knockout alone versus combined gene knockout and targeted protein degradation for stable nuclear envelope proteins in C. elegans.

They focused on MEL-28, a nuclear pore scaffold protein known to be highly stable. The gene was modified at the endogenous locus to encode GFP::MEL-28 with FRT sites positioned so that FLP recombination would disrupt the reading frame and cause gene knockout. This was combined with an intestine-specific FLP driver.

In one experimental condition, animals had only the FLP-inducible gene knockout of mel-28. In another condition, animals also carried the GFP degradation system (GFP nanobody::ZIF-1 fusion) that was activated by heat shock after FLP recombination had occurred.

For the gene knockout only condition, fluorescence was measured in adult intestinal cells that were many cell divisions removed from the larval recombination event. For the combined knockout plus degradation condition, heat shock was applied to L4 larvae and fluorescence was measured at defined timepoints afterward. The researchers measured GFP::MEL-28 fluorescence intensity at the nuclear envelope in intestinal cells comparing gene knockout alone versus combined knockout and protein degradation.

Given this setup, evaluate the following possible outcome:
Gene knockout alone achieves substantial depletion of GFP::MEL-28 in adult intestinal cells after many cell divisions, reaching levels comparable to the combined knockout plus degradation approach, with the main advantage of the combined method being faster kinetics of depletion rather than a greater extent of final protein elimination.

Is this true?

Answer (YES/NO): NO